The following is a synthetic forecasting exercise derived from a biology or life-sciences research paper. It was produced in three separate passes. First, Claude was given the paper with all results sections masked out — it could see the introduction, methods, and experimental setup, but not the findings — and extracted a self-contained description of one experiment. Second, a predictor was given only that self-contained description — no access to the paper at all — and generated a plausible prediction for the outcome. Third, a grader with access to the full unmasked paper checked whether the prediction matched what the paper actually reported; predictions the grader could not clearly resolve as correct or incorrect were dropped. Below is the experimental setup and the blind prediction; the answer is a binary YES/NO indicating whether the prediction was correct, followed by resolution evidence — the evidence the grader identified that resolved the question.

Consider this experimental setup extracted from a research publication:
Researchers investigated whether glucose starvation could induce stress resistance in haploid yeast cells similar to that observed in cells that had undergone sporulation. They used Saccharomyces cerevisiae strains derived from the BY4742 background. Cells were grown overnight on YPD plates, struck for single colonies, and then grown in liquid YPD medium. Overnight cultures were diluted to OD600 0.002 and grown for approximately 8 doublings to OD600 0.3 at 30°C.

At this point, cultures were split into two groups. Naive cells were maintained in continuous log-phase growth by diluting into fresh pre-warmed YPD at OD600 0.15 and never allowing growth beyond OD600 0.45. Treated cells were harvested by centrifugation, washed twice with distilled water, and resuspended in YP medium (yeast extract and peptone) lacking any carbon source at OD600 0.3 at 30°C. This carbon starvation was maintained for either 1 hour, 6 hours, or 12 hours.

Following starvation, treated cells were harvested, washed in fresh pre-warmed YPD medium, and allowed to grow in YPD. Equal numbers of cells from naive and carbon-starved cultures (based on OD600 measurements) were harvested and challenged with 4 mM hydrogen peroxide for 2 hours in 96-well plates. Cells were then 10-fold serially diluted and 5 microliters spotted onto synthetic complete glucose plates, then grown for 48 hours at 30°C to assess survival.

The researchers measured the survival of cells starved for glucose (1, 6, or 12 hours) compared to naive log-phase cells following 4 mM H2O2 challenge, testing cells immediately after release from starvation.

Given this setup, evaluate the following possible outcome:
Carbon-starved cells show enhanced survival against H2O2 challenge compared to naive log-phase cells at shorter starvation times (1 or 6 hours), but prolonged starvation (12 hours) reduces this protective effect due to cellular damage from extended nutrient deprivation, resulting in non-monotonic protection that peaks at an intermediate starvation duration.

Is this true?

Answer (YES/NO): NO